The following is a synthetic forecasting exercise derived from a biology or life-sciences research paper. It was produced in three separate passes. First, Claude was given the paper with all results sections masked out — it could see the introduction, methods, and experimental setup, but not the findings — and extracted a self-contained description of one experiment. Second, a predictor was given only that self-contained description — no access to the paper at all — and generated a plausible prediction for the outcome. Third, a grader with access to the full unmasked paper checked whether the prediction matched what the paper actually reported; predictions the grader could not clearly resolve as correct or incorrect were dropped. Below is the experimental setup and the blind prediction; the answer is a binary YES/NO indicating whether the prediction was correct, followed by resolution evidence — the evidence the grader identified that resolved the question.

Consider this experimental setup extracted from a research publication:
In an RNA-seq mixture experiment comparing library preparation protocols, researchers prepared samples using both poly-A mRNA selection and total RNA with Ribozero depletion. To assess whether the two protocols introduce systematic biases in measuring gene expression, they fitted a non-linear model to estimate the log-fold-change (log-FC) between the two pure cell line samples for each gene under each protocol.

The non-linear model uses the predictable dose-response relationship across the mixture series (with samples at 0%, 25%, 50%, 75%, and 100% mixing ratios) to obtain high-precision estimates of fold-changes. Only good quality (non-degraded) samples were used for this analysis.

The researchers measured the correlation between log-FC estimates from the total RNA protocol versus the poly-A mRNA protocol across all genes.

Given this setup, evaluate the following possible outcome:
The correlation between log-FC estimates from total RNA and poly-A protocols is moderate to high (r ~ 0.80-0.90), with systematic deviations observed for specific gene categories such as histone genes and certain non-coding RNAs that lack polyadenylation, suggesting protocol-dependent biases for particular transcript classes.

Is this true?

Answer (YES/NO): NO